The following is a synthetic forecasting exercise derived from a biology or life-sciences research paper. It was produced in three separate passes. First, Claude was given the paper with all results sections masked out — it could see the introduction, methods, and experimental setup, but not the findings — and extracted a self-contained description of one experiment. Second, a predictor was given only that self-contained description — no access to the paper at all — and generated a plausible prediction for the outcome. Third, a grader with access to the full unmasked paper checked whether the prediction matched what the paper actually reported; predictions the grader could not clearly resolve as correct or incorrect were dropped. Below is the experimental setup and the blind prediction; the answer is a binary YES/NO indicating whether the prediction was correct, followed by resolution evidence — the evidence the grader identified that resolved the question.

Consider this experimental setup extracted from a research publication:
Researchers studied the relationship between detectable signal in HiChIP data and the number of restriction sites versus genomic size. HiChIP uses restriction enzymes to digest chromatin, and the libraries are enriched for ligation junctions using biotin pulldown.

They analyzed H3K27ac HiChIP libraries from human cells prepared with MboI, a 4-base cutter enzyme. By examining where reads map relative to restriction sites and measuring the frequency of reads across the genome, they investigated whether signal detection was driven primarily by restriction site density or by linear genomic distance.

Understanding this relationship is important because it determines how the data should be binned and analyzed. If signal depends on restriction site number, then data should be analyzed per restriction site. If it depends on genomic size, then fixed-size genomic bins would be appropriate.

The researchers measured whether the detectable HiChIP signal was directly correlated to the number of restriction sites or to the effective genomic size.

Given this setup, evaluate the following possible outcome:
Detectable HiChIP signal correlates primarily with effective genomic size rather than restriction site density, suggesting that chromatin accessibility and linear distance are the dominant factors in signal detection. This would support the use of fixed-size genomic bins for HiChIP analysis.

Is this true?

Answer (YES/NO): NO